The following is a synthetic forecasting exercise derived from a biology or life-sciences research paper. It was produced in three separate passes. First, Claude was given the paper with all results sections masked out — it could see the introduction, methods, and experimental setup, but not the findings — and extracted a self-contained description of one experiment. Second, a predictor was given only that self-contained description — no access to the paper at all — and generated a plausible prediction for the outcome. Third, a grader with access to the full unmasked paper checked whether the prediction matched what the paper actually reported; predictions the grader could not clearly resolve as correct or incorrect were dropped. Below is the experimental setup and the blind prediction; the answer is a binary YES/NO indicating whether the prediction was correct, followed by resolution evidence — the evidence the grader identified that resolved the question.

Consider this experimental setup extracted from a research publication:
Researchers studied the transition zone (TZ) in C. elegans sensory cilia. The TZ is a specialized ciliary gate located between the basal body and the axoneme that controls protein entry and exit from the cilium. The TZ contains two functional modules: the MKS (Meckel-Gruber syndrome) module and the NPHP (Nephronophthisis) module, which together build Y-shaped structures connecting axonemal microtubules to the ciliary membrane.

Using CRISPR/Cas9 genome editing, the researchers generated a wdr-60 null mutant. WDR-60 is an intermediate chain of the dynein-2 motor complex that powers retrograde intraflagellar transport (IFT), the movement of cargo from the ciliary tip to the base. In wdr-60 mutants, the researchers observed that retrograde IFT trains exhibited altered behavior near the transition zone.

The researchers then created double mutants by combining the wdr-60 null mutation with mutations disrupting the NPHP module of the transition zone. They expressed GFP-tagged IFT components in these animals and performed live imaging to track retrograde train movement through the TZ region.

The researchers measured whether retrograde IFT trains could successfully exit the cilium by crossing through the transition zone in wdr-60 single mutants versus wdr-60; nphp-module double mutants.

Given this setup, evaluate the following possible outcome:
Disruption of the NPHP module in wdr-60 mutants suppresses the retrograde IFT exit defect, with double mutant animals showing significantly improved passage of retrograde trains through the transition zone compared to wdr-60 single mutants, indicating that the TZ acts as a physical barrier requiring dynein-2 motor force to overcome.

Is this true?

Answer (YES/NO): YES